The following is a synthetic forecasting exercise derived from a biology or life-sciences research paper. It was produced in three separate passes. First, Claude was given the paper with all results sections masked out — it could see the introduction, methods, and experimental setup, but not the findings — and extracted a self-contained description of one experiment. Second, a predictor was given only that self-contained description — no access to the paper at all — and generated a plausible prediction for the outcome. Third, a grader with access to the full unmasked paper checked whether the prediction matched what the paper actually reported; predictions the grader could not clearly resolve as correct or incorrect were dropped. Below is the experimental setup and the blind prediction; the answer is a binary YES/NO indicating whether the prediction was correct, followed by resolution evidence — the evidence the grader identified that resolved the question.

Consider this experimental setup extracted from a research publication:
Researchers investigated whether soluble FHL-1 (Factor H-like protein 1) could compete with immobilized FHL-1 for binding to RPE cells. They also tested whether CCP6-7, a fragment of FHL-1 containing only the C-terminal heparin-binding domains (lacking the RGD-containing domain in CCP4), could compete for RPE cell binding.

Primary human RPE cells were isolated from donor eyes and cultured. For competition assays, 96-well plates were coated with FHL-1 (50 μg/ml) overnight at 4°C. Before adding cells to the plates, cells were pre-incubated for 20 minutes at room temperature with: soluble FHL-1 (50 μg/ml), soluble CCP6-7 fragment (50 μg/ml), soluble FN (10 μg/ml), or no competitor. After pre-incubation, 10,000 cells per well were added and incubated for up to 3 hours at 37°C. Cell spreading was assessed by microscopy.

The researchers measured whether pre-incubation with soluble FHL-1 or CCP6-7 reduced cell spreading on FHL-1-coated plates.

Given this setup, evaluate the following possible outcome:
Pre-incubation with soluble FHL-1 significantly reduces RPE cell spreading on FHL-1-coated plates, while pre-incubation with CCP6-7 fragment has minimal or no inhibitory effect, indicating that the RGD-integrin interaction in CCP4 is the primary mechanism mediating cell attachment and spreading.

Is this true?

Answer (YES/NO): YES